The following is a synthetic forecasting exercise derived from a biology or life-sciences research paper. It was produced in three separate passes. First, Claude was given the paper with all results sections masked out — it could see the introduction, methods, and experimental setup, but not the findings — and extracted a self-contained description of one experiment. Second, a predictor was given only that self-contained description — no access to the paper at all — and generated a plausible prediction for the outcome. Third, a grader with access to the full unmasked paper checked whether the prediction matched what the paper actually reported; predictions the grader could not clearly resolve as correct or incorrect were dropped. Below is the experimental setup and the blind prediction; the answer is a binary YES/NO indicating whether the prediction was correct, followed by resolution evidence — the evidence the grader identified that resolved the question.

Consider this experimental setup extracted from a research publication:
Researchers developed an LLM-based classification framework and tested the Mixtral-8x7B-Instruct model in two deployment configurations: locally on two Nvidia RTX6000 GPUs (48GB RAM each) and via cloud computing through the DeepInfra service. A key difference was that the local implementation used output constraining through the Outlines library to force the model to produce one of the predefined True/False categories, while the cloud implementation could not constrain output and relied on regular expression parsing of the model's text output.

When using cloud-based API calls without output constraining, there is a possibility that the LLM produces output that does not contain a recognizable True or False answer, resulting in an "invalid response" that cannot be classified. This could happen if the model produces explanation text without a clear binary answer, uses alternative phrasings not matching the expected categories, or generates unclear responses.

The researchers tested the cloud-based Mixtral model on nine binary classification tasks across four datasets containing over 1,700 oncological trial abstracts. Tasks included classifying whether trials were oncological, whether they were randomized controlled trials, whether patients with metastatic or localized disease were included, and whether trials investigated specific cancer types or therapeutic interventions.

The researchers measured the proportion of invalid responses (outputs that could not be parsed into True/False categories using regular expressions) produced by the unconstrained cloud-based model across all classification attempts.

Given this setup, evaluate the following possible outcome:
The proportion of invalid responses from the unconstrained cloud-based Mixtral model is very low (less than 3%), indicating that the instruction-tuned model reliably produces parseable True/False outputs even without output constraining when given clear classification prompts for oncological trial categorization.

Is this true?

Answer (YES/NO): YES